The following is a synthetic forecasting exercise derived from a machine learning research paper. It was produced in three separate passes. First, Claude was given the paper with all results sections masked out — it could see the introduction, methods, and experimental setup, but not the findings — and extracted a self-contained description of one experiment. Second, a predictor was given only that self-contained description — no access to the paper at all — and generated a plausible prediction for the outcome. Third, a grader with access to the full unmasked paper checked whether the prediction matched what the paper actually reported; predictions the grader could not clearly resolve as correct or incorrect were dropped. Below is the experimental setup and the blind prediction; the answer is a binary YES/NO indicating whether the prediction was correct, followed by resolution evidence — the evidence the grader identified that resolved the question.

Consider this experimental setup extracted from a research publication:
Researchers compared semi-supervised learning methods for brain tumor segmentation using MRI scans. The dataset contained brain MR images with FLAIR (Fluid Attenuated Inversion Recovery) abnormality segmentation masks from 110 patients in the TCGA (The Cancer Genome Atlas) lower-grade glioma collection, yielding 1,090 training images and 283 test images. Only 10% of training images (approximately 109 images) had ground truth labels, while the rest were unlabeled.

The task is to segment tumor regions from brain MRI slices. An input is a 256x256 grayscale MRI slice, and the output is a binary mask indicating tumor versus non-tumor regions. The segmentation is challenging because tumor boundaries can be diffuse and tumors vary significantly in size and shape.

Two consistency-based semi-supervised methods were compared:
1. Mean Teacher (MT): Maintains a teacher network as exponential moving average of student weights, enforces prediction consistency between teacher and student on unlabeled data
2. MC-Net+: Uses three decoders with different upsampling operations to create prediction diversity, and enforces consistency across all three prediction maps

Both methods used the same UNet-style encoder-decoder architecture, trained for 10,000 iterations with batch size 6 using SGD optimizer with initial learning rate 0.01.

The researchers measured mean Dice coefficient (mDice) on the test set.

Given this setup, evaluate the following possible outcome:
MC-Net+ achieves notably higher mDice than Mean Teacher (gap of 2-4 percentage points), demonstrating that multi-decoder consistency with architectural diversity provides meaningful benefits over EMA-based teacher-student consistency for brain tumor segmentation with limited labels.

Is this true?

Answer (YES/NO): NO